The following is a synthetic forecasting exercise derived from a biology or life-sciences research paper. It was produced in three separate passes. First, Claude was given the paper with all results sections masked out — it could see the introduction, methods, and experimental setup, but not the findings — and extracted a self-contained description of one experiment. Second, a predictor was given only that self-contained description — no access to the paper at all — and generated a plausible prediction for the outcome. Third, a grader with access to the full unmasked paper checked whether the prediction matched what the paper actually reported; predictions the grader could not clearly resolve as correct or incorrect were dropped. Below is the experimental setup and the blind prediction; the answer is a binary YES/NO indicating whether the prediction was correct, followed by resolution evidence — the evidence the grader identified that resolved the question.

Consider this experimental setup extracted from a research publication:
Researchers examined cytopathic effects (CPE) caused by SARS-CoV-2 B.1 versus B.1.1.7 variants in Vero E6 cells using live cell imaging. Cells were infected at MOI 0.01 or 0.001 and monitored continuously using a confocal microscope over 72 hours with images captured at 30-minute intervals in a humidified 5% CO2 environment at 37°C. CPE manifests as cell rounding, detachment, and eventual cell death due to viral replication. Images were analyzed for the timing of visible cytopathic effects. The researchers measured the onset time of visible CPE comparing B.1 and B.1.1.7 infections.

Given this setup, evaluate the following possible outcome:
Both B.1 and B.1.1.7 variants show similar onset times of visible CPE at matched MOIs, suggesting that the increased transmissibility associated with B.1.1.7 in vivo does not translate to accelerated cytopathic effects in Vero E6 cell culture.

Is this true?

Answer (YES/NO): NO